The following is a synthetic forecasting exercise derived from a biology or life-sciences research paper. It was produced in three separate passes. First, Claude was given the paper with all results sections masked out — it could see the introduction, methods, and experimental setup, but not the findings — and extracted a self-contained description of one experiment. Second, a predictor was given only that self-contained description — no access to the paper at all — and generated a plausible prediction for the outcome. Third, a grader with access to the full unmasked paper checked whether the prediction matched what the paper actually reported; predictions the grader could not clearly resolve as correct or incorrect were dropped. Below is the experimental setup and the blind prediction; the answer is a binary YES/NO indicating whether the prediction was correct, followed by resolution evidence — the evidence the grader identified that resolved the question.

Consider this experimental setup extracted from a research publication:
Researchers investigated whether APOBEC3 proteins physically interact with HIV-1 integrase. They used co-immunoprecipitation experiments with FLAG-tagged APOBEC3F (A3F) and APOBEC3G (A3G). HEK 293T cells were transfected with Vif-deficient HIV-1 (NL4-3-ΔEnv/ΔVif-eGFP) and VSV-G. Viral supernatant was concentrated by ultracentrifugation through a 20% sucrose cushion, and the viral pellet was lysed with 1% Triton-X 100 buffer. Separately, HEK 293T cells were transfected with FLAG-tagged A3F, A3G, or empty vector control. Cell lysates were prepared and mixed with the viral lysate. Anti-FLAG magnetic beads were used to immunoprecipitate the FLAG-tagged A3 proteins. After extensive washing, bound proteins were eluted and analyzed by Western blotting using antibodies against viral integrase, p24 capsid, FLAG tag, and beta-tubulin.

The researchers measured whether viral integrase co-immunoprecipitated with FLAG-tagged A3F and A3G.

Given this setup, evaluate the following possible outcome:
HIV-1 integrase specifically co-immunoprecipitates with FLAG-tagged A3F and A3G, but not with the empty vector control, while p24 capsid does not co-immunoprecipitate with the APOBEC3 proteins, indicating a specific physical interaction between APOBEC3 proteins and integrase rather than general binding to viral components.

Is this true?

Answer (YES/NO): NO